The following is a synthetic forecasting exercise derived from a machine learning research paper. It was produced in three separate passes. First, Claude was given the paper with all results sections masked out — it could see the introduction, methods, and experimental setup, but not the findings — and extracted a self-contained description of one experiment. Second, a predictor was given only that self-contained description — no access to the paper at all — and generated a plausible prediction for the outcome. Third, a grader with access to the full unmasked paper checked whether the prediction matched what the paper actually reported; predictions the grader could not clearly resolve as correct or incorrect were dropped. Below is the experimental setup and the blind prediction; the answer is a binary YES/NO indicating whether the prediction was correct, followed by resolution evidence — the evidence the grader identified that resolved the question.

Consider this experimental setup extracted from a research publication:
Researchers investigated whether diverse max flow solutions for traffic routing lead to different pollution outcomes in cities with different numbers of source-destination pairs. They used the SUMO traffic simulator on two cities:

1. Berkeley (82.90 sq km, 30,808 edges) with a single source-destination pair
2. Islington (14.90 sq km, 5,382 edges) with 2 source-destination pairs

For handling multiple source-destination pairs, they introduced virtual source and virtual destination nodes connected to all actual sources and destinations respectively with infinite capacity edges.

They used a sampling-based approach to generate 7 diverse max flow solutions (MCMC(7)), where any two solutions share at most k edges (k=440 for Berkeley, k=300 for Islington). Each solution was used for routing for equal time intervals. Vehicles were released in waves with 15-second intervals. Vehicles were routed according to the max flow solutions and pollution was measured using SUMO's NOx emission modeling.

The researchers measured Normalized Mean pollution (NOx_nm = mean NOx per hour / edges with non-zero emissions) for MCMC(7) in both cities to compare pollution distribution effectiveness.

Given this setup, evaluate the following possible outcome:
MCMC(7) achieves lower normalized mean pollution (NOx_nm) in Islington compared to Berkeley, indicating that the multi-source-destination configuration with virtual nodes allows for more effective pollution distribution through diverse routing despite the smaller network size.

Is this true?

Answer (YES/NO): NO